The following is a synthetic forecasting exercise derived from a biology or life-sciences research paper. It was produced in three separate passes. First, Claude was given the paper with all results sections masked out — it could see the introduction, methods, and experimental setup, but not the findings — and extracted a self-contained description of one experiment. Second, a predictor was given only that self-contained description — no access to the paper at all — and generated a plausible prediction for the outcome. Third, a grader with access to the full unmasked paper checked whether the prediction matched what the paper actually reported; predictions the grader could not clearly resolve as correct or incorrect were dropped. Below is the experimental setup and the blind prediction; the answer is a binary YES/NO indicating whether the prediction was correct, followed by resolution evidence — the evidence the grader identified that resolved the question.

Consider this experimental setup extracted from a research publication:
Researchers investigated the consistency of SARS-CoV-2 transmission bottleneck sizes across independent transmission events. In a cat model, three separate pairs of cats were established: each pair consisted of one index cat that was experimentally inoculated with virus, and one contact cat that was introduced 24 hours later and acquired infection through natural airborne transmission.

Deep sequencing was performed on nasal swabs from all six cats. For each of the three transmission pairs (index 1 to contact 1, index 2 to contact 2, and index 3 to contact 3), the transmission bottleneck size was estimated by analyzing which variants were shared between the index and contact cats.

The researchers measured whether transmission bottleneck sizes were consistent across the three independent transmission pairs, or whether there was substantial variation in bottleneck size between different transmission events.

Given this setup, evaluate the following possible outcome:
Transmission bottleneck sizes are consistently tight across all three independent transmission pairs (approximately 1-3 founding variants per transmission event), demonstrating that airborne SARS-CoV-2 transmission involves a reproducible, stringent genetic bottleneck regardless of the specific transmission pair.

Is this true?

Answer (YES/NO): NO